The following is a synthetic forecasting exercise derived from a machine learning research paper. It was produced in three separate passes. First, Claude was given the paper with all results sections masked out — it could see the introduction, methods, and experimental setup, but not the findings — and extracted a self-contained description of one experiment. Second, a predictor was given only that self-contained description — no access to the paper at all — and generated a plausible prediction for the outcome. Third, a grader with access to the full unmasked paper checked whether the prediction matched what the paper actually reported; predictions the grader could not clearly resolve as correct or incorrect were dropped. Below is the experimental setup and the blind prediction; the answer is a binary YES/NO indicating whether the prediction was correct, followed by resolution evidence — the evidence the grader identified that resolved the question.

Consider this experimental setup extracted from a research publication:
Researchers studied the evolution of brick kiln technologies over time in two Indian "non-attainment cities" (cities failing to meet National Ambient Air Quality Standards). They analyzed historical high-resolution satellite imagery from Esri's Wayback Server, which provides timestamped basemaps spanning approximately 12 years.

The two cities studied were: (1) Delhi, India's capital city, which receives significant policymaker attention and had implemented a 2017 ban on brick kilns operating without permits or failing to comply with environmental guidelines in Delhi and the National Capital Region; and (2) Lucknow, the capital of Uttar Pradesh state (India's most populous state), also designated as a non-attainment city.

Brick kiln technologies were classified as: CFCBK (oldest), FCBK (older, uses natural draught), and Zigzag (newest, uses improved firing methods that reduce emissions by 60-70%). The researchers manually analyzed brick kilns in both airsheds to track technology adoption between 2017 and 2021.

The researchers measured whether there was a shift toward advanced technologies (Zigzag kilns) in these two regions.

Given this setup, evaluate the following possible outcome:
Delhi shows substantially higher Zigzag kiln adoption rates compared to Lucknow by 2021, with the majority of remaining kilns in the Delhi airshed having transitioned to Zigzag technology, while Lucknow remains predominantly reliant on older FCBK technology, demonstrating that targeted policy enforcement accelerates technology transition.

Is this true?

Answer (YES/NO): NO